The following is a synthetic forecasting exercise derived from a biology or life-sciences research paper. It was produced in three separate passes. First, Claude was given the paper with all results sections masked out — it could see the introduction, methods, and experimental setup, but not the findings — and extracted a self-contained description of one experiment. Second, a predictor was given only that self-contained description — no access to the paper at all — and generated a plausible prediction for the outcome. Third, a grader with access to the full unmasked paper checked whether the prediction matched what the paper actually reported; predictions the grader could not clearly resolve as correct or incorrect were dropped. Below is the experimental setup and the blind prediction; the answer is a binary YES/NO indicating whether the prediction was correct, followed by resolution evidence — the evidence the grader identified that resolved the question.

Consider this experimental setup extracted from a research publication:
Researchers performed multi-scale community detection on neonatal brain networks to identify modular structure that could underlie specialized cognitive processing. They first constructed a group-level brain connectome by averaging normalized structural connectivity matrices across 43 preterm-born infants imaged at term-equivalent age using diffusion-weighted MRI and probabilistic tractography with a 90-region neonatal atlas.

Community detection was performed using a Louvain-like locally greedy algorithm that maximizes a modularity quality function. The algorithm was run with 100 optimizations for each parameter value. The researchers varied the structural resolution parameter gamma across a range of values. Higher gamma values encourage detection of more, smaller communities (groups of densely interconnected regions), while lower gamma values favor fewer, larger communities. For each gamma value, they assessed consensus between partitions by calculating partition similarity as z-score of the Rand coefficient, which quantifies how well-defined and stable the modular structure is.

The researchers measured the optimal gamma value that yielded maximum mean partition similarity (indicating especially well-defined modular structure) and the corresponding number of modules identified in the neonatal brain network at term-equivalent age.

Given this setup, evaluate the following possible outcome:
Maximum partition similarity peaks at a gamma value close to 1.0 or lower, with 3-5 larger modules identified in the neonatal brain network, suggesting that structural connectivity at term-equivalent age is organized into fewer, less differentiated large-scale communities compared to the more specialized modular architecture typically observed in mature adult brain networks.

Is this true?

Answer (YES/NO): NO